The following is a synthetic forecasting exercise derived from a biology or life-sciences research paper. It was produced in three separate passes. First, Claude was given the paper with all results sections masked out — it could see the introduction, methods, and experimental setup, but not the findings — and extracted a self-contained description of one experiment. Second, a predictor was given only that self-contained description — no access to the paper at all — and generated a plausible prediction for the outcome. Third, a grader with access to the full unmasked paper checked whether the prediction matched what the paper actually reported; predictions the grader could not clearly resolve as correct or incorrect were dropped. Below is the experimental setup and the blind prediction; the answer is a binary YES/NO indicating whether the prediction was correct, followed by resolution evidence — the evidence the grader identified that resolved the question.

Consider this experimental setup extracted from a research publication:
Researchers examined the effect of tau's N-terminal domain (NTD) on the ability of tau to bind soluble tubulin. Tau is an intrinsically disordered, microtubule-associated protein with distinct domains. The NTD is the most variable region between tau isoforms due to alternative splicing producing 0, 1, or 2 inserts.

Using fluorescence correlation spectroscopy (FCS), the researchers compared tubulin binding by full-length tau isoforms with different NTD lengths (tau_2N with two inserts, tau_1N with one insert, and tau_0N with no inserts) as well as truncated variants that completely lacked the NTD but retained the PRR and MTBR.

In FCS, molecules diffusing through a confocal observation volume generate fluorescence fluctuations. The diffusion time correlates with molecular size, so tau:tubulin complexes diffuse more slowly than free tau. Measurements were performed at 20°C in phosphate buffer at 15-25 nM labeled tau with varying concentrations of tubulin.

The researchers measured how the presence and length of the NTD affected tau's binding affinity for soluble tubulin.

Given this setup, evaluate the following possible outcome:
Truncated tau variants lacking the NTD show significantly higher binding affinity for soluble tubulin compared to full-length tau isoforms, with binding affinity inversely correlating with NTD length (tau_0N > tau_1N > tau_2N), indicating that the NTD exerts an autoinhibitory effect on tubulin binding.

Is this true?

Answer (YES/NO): NO